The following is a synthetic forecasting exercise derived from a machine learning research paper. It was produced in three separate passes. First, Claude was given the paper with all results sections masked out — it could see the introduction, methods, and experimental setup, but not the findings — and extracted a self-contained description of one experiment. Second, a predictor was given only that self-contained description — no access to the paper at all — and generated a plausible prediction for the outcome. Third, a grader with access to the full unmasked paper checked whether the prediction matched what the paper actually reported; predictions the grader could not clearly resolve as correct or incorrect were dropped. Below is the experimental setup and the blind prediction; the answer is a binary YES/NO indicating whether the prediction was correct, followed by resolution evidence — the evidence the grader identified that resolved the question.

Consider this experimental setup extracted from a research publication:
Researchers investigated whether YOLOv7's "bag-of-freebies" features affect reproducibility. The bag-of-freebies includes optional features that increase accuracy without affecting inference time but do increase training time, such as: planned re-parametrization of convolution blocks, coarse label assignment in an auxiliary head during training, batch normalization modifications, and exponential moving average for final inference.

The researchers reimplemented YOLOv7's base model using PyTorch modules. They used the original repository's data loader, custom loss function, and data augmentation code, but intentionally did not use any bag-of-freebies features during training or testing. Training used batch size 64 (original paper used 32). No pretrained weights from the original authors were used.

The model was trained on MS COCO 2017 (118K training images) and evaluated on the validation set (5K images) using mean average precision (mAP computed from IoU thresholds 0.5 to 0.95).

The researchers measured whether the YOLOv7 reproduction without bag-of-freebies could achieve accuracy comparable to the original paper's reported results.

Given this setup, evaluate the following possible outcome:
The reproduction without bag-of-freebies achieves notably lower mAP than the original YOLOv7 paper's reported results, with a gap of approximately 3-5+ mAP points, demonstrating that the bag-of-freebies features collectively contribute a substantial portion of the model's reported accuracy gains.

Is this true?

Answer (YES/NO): YES